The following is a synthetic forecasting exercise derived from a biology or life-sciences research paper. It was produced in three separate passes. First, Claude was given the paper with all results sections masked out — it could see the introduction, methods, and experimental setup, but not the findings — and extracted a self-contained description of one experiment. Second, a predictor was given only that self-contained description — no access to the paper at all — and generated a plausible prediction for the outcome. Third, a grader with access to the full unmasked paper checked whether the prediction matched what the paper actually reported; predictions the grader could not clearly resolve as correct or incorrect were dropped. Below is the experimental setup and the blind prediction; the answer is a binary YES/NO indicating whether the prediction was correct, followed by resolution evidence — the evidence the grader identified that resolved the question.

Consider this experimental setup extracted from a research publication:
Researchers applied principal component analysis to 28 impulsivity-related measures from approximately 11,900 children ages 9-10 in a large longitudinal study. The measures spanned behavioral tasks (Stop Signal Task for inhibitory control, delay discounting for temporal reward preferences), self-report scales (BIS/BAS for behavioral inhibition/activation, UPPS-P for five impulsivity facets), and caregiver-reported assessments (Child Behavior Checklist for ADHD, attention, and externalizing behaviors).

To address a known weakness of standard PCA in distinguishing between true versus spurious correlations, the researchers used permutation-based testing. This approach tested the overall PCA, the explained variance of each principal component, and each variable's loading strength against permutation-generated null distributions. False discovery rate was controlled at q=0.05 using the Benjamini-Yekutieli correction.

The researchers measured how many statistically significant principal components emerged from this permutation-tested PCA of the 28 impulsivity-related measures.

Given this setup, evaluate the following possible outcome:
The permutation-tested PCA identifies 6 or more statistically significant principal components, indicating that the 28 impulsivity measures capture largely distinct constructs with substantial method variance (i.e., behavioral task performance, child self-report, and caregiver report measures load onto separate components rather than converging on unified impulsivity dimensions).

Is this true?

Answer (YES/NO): YES